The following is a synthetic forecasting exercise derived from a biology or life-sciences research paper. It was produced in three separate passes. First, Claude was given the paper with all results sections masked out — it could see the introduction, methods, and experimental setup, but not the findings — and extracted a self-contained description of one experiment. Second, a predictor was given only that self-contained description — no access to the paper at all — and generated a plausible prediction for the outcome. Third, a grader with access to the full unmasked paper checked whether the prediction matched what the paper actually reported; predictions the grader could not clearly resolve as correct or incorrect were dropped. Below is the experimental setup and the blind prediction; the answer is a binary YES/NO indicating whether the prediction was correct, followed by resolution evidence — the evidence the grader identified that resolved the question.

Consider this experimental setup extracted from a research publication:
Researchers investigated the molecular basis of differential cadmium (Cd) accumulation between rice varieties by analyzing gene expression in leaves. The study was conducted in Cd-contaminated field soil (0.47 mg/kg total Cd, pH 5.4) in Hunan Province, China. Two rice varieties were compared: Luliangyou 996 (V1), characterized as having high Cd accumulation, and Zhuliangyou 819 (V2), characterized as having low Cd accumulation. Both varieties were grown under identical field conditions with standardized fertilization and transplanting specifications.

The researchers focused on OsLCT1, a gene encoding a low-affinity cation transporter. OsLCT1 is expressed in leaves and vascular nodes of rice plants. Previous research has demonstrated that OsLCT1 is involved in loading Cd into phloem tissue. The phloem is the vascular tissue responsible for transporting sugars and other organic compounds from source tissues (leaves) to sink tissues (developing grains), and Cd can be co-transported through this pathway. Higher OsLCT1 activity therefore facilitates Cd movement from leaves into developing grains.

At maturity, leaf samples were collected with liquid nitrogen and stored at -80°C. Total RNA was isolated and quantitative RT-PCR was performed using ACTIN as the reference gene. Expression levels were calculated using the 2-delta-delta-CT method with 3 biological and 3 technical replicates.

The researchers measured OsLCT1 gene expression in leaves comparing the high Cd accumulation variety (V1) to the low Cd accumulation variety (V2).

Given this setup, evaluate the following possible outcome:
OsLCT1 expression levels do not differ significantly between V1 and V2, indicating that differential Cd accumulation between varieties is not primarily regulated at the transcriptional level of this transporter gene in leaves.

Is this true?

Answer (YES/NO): NO